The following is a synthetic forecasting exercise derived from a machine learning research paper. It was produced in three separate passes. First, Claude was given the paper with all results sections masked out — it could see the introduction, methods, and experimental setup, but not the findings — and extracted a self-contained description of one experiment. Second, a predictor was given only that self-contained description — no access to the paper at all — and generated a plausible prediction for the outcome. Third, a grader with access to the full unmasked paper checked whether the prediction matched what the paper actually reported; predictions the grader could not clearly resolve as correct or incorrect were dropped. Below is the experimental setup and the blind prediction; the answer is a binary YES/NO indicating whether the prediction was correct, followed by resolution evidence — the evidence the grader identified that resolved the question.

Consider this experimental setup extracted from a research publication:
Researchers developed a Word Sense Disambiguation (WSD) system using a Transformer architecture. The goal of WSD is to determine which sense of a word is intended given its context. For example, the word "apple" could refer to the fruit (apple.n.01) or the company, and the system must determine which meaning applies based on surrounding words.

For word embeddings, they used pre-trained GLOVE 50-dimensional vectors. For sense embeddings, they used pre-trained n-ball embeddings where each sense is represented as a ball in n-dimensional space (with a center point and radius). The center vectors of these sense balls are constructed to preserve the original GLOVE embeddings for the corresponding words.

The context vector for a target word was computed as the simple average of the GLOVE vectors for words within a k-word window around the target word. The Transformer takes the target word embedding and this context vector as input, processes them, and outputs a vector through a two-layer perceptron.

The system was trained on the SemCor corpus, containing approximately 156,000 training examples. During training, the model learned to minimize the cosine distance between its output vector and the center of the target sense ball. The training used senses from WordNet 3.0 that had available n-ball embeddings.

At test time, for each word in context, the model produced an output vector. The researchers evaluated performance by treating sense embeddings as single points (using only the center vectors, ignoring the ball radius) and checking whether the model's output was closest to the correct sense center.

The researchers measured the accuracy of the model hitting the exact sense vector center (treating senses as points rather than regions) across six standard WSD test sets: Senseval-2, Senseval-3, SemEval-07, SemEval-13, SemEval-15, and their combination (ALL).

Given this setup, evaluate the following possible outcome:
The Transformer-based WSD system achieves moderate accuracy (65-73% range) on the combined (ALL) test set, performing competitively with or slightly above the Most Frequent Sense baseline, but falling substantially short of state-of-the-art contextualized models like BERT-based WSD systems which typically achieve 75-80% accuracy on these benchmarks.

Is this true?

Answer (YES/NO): NO